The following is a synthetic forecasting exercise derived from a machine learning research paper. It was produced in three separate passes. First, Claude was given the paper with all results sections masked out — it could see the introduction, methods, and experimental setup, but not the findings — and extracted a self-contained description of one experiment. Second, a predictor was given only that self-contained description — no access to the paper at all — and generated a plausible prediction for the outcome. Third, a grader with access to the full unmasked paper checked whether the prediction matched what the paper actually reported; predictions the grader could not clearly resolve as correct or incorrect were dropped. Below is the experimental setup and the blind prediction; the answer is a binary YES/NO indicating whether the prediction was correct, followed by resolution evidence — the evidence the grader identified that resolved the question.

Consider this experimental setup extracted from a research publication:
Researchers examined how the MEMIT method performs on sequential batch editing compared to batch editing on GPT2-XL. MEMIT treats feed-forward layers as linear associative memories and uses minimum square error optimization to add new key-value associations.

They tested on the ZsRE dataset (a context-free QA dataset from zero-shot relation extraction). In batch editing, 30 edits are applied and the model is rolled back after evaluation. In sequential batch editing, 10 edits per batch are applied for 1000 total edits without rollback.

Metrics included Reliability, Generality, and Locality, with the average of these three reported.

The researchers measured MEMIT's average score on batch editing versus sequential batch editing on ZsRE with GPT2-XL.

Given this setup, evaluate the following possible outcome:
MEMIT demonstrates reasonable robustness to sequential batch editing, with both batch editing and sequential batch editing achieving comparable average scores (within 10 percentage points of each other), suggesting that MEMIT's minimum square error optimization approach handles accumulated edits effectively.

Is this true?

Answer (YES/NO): NO